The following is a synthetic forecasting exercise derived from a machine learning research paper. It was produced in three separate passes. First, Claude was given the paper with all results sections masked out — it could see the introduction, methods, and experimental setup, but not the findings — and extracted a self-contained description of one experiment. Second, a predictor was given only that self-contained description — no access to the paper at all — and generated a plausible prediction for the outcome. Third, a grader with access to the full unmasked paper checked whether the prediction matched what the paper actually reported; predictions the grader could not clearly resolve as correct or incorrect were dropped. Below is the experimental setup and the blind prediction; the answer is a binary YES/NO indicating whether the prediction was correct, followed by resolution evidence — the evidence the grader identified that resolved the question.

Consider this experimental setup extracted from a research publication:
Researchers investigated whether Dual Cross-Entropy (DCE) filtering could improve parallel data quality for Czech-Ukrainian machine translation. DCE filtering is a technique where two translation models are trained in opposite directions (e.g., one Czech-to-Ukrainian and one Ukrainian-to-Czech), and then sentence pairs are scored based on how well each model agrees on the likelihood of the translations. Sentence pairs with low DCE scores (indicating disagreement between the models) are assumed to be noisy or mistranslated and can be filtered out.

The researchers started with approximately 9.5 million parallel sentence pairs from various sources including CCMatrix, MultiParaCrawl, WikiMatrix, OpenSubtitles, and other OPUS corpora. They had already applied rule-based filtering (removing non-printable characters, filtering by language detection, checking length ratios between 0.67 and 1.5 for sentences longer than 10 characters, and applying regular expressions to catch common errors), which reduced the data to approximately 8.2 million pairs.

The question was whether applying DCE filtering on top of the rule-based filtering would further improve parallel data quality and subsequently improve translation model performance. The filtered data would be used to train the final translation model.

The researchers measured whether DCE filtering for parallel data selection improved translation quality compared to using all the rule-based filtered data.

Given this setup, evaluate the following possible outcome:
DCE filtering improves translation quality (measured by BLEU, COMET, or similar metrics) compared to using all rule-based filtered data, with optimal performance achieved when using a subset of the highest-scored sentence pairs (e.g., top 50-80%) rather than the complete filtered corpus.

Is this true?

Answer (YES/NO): NO